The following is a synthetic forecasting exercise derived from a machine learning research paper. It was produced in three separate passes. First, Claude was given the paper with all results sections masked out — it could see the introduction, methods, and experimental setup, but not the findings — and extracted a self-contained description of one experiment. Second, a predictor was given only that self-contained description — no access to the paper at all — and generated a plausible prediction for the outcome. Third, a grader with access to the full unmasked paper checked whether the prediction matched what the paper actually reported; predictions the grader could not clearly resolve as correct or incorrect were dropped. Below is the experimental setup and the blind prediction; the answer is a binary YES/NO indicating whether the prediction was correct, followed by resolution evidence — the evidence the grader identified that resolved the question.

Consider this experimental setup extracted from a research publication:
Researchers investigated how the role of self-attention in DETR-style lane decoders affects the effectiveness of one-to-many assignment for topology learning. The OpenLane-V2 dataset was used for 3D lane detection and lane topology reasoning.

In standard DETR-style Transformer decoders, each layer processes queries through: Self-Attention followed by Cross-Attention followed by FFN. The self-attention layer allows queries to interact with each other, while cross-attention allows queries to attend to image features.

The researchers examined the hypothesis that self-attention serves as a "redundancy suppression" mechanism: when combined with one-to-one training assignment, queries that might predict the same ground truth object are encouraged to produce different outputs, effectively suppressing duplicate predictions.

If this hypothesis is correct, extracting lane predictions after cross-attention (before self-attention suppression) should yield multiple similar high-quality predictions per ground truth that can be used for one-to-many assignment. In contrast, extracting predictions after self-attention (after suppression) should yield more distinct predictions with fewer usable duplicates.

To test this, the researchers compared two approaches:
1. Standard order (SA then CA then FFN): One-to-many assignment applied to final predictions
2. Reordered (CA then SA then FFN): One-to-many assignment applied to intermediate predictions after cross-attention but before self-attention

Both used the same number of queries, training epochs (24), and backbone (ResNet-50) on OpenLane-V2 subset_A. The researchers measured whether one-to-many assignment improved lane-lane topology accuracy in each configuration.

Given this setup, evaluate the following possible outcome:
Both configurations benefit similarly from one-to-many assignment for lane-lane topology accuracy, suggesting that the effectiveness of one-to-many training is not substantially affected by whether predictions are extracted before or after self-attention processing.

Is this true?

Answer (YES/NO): NO